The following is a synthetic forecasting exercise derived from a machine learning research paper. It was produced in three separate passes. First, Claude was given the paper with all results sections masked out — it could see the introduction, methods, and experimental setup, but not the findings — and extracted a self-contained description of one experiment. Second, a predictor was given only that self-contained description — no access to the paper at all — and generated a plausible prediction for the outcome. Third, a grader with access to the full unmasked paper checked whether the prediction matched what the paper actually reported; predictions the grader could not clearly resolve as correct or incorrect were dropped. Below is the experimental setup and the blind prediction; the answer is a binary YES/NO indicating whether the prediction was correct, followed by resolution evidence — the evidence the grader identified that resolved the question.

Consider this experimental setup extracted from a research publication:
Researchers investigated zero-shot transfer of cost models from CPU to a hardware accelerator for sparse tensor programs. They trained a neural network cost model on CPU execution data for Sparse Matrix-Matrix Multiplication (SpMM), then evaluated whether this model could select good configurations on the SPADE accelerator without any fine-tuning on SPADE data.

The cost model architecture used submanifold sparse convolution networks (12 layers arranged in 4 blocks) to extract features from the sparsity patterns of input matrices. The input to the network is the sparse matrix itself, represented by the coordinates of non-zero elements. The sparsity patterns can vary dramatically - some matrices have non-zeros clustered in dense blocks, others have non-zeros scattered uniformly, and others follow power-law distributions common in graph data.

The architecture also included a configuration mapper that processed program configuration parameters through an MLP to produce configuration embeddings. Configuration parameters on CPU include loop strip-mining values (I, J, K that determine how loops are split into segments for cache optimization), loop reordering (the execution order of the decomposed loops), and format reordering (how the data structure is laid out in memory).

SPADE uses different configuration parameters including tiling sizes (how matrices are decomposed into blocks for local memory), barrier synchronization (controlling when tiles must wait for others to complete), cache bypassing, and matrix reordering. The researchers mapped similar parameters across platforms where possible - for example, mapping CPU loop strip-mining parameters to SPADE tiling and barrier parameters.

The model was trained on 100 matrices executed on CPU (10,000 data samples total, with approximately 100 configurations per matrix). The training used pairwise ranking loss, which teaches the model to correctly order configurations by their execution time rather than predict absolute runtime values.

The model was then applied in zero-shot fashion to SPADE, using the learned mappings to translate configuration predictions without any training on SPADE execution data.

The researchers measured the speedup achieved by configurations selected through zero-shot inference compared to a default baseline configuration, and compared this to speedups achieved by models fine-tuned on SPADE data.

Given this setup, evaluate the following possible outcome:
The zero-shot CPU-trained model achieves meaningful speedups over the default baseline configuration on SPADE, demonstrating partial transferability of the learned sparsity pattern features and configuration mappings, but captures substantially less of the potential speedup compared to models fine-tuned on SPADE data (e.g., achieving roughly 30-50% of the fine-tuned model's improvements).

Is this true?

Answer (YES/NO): NO